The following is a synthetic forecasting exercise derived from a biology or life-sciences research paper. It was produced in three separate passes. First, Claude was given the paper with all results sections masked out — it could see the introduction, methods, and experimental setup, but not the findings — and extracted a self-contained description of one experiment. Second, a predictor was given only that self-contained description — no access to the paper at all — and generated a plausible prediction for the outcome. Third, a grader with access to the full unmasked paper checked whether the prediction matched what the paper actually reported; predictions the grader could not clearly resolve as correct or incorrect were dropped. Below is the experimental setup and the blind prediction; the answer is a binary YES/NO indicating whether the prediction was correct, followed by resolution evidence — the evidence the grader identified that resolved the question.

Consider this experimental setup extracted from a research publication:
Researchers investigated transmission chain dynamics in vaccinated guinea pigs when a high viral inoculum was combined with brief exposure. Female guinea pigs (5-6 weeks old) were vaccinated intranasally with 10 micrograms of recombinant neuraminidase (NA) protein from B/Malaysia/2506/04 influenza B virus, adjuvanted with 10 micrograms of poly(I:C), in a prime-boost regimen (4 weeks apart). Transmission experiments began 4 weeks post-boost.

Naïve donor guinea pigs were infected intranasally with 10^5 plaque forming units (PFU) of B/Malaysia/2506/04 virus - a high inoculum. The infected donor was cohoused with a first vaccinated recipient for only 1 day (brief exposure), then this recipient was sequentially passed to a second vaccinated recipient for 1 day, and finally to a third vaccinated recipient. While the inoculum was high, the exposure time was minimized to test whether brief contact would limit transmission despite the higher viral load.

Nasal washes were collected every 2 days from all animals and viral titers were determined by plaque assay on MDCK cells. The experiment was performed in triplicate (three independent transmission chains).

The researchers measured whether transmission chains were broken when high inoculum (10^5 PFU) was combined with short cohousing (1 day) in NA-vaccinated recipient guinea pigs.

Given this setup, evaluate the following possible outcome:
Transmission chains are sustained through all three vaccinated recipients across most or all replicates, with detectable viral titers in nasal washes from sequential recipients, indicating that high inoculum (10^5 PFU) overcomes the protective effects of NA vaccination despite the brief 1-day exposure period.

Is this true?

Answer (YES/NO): NO